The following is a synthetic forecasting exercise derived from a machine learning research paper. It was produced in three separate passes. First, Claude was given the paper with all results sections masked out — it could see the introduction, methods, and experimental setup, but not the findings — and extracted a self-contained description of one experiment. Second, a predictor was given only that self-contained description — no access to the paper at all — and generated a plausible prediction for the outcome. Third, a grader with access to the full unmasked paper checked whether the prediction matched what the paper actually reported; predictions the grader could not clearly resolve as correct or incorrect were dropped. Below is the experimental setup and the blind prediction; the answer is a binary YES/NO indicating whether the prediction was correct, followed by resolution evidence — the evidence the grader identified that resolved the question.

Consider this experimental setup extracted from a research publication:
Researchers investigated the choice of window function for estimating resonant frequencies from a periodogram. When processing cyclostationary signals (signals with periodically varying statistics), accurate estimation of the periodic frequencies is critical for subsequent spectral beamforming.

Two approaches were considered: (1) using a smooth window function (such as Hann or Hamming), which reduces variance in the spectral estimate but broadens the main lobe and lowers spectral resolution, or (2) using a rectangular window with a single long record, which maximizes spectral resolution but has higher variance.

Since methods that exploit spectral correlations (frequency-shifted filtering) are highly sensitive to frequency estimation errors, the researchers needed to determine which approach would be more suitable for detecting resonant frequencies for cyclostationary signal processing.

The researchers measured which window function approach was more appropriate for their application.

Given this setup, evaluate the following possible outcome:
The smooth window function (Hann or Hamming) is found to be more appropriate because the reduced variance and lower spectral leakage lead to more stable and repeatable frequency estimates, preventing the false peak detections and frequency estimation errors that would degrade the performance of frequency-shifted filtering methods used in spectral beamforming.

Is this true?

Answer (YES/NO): NO